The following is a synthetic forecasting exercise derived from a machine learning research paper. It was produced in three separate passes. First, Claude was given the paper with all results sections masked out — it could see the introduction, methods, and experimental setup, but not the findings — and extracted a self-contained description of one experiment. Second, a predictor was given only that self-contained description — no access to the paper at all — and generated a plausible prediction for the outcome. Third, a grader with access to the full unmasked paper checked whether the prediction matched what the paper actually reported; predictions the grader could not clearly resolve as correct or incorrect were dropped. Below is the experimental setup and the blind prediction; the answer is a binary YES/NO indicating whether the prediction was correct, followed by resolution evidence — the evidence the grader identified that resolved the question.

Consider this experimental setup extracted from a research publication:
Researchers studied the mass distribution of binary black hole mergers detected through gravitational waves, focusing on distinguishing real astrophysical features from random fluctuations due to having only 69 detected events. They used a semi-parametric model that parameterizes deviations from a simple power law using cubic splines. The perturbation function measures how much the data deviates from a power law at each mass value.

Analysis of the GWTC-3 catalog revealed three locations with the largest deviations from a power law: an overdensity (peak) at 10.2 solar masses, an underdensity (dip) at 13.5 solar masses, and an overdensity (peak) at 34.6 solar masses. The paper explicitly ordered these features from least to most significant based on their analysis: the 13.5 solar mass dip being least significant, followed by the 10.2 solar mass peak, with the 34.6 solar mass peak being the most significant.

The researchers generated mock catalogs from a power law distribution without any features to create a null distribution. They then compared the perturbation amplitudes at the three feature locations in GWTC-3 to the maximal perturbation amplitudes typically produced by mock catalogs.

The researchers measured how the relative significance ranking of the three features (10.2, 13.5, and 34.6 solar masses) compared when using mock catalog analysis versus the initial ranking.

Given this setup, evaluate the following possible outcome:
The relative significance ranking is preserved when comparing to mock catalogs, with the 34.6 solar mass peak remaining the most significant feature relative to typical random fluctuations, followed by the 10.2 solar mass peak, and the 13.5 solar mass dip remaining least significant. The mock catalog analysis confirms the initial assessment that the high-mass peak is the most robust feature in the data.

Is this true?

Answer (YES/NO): YES